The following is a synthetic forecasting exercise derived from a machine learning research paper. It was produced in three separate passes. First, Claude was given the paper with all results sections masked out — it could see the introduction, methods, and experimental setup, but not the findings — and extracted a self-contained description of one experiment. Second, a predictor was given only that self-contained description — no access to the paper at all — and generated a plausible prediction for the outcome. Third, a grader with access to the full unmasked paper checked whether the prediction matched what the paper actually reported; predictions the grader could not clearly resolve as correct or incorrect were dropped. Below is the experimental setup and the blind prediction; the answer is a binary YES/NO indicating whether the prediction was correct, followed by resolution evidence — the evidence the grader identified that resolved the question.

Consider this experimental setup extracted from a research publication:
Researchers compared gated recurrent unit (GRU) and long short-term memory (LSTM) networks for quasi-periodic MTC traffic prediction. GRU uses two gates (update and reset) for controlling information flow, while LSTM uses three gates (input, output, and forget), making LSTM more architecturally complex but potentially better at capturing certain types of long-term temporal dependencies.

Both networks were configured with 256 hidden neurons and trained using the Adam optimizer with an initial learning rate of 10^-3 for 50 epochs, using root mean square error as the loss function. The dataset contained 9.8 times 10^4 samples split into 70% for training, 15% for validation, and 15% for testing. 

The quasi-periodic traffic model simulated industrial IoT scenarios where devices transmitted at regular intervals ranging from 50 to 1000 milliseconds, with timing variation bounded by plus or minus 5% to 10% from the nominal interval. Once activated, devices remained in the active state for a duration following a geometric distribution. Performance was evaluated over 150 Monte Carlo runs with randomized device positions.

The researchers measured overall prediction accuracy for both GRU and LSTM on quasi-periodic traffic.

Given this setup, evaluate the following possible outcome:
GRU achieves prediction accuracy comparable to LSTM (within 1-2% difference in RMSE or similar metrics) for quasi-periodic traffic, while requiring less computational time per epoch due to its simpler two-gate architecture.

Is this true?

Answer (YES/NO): NO